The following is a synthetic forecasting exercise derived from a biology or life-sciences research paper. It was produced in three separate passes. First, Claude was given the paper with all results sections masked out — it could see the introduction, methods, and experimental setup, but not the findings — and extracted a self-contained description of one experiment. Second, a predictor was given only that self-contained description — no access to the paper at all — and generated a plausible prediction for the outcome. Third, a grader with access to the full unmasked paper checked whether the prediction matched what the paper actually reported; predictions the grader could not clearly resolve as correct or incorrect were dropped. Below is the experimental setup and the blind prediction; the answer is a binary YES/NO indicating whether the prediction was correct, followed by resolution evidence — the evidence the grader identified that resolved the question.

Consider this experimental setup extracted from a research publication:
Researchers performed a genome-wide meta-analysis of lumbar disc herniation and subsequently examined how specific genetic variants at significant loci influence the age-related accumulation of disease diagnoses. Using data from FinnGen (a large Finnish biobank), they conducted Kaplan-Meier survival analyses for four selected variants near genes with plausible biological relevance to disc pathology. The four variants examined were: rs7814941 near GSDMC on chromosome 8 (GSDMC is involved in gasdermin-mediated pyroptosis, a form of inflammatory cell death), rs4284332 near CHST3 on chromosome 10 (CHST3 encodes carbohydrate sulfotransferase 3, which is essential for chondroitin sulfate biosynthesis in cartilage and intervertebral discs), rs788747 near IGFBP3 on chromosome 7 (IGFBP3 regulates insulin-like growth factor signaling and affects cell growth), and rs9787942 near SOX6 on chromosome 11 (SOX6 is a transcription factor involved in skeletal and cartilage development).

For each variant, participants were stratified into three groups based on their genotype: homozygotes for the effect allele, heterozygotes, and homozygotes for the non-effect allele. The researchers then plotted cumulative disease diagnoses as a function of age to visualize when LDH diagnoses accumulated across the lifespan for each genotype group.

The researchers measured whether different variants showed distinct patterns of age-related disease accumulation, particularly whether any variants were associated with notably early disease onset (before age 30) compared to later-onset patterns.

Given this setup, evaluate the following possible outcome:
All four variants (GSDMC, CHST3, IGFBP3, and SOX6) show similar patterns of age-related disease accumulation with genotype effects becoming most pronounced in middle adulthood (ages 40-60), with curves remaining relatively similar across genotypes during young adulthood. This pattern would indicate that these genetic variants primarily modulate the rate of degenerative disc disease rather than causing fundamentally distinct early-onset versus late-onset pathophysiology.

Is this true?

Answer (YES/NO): NO